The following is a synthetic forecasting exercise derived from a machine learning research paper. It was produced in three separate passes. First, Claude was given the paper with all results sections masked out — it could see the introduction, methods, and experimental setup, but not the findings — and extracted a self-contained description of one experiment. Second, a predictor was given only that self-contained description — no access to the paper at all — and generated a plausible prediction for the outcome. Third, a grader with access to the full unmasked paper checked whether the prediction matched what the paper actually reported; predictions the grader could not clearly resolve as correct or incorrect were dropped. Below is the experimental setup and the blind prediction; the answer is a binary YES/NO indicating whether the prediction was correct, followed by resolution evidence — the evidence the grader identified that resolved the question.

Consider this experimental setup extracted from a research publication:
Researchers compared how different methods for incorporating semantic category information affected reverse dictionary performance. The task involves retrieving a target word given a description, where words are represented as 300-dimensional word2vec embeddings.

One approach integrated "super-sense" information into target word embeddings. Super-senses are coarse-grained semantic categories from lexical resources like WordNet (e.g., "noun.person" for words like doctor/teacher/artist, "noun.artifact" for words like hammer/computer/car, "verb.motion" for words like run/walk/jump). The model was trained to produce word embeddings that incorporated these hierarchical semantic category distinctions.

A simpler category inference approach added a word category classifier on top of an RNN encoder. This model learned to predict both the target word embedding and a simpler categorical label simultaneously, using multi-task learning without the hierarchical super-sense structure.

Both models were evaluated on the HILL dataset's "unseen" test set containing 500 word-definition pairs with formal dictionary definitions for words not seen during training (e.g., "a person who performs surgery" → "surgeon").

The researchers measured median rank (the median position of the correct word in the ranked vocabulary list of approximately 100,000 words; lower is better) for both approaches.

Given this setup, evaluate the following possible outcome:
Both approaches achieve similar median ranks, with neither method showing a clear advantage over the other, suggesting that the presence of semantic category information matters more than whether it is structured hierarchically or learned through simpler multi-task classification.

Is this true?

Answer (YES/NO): NO